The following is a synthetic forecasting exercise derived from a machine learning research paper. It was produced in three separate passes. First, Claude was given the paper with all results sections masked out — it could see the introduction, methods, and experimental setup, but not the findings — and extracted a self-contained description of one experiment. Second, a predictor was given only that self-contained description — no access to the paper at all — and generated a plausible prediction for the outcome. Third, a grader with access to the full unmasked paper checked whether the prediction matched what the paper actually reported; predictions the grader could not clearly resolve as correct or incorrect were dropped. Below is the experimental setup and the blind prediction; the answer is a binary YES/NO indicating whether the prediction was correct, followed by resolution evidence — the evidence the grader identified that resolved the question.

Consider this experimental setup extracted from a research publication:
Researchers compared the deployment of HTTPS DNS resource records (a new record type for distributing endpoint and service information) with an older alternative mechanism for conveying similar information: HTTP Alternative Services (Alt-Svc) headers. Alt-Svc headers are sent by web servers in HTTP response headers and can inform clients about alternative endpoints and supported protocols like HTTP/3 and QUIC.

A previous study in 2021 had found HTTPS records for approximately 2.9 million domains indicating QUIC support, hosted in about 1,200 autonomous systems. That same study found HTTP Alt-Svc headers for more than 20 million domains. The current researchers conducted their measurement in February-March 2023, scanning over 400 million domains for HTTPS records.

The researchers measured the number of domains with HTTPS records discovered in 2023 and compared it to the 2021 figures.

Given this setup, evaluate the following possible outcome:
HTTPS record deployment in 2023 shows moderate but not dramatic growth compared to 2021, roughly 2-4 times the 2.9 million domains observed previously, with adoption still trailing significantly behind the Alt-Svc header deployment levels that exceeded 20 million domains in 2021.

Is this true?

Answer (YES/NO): YES